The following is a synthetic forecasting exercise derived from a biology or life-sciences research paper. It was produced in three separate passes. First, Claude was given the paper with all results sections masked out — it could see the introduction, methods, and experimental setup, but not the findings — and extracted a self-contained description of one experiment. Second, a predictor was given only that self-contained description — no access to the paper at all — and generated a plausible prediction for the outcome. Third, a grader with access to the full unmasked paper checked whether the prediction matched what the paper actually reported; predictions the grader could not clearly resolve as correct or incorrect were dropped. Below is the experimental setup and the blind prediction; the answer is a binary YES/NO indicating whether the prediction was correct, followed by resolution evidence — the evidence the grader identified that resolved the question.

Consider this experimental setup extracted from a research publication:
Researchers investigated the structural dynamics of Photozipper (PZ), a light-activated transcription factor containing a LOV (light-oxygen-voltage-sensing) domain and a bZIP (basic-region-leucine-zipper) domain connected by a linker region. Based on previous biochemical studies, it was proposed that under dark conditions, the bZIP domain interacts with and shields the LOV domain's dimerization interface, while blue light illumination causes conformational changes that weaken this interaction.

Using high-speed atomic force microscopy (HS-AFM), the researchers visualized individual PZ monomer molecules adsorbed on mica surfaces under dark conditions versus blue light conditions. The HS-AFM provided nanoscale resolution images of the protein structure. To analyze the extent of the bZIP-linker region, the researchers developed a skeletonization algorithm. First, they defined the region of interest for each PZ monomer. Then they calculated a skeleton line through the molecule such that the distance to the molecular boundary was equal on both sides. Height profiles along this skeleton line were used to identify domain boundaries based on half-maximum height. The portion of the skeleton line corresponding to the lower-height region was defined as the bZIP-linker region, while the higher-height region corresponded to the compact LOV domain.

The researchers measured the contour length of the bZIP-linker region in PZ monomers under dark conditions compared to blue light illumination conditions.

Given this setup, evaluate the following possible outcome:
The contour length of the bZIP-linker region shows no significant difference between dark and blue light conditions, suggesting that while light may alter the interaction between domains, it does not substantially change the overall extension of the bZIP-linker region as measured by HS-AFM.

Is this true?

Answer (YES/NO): NO